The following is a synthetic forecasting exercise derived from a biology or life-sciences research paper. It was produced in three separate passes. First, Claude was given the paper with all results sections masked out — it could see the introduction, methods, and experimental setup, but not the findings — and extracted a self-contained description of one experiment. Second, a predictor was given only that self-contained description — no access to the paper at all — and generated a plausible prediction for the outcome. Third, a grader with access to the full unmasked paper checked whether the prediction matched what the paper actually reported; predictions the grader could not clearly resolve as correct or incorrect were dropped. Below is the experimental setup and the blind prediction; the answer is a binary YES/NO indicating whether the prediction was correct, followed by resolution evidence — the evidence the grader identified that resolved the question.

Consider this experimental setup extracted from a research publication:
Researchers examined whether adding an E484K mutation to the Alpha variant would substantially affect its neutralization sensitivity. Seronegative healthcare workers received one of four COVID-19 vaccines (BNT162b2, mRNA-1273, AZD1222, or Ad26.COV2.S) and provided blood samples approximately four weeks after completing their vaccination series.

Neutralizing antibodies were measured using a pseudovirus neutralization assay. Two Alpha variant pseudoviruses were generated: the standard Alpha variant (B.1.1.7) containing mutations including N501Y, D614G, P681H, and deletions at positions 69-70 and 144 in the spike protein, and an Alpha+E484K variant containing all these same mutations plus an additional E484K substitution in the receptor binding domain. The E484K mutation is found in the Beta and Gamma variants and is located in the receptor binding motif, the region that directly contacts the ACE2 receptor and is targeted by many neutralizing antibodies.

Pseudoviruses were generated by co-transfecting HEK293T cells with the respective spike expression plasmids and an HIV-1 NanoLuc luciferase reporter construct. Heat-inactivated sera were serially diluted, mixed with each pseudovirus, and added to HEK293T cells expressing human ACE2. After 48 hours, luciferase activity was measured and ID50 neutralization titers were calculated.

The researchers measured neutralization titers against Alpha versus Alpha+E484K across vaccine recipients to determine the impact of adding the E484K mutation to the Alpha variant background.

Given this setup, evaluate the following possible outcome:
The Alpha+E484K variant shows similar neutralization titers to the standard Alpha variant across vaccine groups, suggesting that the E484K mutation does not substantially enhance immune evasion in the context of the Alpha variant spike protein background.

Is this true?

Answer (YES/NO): NO